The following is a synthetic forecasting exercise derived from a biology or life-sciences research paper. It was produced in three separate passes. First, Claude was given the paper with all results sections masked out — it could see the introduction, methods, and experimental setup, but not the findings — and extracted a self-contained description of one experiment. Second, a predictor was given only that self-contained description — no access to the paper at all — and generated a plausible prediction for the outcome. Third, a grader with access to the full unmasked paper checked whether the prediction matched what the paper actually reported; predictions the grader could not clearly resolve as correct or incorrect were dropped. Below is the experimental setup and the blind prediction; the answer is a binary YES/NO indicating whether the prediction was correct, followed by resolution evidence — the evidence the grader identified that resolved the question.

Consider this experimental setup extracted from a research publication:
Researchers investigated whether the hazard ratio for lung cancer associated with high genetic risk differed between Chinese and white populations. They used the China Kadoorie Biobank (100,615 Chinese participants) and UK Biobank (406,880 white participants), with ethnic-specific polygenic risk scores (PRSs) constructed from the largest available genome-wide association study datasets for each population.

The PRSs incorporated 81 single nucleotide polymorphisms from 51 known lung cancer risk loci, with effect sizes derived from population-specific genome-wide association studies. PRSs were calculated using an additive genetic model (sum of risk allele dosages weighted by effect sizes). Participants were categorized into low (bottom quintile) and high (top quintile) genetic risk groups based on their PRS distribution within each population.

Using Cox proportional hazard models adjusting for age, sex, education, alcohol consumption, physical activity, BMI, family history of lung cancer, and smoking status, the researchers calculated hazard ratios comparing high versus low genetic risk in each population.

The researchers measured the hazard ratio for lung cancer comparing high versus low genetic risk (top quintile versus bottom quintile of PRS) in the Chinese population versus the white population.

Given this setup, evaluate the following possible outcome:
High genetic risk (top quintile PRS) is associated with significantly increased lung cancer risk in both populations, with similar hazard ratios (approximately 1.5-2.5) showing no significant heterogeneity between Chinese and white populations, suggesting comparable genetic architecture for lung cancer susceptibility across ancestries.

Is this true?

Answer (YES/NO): NO